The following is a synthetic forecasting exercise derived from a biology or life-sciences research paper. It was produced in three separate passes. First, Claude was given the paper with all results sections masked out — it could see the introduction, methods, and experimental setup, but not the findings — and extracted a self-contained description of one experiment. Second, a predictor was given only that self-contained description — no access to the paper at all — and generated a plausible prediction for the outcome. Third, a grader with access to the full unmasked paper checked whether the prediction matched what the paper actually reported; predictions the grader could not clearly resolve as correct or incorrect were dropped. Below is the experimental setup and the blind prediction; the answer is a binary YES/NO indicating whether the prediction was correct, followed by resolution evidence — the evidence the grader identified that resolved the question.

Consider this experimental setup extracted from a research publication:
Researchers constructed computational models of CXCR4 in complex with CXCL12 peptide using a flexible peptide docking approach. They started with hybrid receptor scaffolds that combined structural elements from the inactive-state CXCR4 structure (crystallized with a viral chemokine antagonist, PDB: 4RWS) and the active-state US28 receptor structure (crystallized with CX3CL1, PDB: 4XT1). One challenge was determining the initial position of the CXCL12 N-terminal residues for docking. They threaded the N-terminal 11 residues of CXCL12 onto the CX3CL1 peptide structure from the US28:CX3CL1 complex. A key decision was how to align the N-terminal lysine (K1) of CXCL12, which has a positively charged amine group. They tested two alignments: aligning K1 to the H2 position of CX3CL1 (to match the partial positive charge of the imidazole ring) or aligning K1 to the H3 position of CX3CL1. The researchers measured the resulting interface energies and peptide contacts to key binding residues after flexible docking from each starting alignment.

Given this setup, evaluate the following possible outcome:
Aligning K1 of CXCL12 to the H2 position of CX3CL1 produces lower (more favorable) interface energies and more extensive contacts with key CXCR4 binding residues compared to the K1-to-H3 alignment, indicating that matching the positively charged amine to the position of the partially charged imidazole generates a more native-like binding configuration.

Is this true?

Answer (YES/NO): YES